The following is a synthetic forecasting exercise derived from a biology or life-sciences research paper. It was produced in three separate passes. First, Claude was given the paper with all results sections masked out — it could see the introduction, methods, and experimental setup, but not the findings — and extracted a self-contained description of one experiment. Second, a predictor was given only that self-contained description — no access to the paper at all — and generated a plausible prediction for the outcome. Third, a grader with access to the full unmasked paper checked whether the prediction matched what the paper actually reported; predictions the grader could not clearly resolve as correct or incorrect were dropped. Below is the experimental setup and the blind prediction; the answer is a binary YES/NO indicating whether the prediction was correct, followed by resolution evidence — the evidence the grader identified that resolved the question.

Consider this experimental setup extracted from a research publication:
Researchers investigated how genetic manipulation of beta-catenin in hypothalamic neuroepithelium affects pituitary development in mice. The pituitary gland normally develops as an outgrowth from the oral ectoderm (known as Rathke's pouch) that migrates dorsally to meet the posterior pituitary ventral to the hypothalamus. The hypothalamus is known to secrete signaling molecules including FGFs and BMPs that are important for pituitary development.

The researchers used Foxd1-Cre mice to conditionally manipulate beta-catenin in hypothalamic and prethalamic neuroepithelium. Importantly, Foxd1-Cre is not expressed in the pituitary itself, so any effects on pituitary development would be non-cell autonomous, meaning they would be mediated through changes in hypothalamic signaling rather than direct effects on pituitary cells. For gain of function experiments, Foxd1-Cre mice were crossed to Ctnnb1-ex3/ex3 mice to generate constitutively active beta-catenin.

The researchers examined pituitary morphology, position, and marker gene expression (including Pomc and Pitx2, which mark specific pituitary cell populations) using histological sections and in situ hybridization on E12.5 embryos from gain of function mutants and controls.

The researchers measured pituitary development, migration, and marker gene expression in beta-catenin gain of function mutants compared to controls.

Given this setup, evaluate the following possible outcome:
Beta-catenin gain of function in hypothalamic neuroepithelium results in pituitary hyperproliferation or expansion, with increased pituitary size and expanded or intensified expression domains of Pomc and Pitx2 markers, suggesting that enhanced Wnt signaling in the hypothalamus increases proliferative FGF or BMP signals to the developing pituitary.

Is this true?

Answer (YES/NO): YES